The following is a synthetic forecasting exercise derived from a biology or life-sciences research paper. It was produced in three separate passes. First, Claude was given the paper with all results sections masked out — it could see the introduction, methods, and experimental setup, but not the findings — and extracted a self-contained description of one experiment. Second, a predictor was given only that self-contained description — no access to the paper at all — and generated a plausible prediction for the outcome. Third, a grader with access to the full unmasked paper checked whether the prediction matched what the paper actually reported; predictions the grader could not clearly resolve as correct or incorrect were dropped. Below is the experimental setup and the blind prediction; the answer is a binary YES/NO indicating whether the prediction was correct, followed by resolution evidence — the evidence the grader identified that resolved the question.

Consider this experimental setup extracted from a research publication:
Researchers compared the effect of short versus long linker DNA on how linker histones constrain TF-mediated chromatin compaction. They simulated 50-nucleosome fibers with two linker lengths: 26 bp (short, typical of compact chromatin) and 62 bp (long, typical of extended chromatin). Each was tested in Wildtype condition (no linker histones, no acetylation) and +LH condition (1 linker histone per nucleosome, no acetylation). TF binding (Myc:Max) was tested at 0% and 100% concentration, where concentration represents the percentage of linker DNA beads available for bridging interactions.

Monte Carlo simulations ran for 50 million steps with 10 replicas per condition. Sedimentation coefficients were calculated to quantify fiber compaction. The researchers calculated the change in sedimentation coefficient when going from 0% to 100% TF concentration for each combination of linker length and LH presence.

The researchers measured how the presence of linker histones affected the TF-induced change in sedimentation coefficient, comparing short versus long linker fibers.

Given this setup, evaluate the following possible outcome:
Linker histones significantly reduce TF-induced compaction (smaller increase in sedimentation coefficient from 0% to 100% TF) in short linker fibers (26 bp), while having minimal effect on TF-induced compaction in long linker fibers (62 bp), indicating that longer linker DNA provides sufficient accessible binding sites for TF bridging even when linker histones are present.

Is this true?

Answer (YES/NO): NO